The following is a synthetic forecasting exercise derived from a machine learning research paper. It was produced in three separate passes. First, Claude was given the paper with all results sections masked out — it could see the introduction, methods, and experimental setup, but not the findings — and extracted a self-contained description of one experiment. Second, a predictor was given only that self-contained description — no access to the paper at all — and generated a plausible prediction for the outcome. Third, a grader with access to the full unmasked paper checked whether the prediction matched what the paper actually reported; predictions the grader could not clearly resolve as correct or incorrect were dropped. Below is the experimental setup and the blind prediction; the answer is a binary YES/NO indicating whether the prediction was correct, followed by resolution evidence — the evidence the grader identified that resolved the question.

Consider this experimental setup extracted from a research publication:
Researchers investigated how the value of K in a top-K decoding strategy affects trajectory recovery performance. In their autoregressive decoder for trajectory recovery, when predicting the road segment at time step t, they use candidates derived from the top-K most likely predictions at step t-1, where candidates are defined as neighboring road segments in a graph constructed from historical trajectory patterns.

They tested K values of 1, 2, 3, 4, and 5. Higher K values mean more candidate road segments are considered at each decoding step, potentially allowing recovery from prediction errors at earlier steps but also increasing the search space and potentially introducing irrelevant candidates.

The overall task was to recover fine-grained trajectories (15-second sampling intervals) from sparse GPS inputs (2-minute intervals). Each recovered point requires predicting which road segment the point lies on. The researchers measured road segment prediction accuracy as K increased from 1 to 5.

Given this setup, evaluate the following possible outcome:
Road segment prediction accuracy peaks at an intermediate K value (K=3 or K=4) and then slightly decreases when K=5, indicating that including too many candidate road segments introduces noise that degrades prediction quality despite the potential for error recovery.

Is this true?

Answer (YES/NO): NO